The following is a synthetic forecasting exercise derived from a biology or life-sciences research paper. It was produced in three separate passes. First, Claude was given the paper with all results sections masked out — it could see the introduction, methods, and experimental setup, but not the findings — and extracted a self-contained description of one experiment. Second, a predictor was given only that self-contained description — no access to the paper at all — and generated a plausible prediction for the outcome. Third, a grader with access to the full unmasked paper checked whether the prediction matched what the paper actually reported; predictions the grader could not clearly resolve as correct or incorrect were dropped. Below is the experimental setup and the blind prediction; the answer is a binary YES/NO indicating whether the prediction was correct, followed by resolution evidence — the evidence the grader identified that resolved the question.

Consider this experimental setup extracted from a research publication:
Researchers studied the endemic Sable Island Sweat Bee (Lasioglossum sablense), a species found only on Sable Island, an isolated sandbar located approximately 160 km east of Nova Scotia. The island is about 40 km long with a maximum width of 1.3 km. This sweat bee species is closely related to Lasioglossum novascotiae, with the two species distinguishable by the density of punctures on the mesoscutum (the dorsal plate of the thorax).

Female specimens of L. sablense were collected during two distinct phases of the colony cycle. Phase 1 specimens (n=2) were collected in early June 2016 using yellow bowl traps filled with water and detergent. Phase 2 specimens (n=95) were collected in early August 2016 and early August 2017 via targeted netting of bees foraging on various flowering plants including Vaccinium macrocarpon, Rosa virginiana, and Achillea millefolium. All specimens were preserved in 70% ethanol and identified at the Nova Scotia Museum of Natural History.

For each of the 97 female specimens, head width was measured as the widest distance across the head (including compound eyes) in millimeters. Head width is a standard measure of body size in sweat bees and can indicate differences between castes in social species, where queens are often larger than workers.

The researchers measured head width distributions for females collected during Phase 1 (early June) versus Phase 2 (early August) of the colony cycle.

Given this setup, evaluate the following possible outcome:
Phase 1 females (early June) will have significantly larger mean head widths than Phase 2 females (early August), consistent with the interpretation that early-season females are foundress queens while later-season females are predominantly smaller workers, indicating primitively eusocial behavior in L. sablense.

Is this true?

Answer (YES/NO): YES